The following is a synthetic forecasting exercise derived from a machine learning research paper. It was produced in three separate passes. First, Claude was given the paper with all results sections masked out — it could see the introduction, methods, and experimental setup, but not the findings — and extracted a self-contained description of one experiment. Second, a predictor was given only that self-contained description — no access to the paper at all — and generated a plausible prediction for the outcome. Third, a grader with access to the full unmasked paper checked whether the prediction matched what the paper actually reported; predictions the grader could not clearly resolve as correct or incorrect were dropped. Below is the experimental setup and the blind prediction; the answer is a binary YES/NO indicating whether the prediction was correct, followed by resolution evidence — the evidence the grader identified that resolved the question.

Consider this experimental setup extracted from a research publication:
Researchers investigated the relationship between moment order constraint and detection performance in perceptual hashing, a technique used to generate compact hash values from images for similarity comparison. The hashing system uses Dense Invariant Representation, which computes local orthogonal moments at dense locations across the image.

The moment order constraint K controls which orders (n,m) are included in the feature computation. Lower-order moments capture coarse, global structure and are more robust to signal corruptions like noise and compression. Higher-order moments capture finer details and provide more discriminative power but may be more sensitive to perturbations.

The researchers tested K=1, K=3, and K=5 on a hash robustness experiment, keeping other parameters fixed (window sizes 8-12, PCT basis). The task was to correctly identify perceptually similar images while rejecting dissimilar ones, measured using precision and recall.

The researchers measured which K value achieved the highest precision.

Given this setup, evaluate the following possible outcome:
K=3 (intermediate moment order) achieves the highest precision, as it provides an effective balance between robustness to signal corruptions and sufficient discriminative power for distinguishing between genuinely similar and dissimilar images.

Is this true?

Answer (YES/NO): NO